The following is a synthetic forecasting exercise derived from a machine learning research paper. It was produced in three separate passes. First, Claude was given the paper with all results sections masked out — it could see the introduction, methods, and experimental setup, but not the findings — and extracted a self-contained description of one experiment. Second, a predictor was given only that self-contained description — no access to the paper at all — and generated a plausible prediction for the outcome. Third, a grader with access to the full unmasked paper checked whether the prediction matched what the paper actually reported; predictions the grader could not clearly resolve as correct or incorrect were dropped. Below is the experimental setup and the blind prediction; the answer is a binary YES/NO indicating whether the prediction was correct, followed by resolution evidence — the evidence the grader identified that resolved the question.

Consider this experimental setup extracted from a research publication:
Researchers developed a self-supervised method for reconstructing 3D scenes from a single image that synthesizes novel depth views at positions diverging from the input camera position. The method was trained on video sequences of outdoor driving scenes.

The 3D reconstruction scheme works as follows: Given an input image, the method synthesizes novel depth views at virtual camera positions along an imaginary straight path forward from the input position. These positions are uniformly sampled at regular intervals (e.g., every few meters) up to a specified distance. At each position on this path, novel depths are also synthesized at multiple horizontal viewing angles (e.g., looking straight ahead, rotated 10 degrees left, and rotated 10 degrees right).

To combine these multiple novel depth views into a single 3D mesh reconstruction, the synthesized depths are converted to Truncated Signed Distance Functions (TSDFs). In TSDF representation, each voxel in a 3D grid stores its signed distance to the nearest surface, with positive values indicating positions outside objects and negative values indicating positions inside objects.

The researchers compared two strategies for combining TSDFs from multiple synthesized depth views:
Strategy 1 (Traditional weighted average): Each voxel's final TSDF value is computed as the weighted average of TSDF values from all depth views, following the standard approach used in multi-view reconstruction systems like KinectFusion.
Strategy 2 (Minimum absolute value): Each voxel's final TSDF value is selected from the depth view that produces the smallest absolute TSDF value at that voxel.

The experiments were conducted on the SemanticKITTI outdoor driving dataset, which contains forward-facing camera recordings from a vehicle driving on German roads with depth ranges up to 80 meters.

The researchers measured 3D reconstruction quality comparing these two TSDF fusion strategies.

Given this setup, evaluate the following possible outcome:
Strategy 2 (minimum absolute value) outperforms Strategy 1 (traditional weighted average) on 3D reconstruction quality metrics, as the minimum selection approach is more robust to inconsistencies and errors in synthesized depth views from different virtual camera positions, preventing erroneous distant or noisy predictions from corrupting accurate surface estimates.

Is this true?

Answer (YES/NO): YES